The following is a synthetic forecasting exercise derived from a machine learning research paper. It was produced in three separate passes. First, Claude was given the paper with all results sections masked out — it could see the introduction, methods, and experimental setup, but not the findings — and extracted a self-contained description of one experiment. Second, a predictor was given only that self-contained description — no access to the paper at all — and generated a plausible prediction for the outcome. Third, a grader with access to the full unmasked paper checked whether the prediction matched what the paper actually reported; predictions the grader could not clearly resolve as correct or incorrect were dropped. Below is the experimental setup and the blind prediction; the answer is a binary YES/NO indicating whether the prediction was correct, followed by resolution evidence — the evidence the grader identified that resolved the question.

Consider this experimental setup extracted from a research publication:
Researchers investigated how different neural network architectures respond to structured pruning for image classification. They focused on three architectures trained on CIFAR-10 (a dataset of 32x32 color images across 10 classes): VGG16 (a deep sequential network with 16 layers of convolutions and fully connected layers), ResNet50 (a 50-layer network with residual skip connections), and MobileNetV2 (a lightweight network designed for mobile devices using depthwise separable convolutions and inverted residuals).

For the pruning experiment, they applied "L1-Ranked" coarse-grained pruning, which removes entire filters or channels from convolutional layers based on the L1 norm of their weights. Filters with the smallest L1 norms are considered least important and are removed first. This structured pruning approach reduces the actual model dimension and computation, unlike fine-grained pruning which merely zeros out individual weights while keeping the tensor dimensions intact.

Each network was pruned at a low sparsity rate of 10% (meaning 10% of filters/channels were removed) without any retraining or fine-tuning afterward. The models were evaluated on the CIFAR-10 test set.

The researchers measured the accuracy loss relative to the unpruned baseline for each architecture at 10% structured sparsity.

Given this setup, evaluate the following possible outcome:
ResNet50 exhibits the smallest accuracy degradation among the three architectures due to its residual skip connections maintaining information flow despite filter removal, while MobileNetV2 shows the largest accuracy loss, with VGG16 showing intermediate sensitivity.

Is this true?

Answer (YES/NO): YES